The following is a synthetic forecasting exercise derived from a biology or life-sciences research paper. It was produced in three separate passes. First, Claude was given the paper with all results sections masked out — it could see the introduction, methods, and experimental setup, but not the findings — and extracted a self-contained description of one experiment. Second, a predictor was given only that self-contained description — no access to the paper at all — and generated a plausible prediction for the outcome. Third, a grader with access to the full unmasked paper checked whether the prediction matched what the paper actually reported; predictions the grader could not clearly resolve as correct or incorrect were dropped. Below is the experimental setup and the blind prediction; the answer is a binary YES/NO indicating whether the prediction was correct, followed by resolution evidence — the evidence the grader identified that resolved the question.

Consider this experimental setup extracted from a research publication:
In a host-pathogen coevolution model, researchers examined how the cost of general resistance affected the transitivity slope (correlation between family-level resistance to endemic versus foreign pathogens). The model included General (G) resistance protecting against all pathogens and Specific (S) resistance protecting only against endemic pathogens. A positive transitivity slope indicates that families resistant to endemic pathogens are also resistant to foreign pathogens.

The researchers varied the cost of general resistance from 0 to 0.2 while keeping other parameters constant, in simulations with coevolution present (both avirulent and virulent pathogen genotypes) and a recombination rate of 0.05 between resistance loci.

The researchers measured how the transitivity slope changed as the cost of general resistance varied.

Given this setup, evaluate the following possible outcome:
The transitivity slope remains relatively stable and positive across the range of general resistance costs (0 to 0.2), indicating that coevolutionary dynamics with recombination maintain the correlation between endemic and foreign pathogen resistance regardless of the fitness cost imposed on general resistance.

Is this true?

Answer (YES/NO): NO